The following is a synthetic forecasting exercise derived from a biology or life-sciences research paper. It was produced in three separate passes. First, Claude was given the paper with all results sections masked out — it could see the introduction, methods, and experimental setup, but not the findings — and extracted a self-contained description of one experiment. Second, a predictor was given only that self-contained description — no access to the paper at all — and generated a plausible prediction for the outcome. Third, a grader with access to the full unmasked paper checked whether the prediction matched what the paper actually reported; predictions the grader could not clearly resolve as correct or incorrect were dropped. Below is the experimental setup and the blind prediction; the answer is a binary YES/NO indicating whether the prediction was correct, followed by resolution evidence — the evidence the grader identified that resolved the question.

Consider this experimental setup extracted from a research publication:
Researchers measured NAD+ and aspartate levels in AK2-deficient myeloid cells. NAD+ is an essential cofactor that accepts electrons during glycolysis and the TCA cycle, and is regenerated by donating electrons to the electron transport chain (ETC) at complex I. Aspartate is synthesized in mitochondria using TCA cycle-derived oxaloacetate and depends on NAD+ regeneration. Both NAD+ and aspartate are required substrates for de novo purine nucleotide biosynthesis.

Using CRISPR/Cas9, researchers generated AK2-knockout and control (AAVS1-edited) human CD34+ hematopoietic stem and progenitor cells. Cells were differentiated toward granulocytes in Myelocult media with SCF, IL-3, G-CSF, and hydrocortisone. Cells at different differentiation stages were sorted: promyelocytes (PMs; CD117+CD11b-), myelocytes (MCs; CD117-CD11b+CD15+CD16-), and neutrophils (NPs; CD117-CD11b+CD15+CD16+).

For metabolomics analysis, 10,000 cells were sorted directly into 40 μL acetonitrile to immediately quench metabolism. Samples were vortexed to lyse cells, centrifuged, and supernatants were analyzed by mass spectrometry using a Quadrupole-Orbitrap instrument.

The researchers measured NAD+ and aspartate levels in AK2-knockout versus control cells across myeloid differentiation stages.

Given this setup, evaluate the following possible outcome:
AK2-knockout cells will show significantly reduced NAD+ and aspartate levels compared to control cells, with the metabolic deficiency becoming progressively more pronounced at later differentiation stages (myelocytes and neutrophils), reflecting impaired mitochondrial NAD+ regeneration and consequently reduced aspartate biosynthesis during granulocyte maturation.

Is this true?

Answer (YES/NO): YES